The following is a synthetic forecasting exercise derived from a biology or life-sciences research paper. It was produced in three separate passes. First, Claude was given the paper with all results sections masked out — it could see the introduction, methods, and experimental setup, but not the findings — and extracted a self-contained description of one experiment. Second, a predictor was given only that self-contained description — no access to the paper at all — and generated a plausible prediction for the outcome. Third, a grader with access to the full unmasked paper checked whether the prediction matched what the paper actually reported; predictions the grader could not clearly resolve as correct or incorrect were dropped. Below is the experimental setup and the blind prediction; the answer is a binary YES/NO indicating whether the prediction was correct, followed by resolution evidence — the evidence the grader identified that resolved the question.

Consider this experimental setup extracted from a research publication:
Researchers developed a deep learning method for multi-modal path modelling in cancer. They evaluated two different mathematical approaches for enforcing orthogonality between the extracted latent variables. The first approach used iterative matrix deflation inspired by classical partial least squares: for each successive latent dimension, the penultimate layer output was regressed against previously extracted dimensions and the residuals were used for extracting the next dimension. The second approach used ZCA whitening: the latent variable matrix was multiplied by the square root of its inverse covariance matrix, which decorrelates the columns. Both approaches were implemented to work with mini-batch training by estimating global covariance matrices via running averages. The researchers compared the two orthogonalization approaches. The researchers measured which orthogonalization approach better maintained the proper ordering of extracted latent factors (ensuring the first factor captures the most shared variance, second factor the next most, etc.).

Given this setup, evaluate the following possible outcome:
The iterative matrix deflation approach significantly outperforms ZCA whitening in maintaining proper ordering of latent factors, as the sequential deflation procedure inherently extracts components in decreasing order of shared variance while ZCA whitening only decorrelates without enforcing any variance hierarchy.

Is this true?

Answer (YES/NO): YES